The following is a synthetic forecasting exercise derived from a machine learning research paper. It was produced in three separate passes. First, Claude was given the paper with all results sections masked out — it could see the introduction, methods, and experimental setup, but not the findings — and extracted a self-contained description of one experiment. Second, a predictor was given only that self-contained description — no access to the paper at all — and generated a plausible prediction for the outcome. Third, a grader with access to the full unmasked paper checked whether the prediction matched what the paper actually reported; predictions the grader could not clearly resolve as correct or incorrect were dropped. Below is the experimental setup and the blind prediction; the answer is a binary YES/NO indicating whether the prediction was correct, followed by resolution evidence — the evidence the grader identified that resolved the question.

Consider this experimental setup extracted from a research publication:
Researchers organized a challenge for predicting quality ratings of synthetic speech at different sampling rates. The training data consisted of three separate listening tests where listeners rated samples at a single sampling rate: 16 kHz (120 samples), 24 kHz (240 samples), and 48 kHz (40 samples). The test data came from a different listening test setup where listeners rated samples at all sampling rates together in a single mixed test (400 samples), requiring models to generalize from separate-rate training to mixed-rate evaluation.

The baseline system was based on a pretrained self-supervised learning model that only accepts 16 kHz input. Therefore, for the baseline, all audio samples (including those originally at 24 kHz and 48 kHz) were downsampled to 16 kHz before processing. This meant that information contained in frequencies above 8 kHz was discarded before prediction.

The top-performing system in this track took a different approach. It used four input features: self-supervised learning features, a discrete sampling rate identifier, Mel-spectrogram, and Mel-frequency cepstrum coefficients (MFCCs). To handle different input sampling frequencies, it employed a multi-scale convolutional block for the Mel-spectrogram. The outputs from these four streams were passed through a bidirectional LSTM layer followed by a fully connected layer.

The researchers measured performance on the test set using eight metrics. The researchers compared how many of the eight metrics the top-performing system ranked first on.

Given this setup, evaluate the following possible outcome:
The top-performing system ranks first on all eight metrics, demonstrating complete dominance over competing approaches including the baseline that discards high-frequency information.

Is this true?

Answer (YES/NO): NO